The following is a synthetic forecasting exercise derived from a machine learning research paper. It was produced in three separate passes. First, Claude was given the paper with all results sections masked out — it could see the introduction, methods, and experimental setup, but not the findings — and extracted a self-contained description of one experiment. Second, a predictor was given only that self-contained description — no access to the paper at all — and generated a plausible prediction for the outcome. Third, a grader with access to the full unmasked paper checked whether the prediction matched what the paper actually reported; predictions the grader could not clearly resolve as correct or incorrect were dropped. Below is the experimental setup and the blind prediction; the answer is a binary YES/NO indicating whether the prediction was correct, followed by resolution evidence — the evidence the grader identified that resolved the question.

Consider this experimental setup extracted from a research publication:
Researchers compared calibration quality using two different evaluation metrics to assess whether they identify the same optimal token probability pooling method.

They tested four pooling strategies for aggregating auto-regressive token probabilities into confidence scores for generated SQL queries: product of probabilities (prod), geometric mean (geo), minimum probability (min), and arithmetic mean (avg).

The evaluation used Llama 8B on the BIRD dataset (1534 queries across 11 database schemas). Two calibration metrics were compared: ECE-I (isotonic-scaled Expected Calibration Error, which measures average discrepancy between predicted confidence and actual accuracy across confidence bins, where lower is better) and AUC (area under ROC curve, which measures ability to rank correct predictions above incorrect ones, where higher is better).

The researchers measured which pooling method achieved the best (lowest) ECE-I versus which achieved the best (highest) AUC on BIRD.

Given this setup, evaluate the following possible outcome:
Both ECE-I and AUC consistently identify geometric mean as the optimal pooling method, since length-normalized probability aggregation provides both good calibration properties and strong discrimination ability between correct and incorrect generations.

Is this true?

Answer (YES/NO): NO